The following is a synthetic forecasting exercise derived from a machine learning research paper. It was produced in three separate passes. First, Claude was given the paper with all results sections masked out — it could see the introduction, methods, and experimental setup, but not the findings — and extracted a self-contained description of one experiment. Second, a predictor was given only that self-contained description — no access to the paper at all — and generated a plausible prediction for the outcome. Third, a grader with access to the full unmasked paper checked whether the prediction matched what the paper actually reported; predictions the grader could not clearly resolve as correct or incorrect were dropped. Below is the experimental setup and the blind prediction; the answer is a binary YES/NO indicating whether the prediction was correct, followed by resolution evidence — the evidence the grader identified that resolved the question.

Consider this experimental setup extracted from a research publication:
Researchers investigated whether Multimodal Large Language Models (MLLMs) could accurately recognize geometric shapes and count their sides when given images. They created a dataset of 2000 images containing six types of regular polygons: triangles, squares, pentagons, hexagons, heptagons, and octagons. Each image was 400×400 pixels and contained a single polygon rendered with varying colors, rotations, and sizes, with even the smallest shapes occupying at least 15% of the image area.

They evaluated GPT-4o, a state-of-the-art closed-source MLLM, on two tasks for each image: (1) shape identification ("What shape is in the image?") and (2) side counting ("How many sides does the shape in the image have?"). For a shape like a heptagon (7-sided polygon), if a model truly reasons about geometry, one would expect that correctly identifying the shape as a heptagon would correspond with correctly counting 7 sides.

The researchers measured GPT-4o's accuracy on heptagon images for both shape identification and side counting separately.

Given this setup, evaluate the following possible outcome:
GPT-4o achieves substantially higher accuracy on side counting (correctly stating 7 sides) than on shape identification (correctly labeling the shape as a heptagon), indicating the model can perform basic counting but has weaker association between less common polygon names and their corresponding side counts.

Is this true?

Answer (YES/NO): NO